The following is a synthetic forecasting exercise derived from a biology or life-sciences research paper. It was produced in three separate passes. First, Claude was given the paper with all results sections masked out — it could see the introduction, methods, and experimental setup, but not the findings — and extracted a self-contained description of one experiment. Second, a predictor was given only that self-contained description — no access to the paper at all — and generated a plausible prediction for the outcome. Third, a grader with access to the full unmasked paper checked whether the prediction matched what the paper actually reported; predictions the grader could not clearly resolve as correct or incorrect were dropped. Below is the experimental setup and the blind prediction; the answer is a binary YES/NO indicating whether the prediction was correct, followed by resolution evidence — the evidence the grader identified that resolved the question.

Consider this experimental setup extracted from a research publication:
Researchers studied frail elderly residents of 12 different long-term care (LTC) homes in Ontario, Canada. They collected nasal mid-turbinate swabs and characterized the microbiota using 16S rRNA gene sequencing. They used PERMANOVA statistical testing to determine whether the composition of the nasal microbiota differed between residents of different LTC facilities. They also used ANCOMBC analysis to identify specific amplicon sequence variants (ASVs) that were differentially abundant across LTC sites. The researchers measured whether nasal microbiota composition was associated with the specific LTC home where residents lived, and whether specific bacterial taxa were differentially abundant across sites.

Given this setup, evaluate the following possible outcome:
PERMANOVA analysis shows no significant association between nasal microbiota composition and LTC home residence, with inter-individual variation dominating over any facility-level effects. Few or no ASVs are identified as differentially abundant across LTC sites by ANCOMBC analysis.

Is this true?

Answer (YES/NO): NO